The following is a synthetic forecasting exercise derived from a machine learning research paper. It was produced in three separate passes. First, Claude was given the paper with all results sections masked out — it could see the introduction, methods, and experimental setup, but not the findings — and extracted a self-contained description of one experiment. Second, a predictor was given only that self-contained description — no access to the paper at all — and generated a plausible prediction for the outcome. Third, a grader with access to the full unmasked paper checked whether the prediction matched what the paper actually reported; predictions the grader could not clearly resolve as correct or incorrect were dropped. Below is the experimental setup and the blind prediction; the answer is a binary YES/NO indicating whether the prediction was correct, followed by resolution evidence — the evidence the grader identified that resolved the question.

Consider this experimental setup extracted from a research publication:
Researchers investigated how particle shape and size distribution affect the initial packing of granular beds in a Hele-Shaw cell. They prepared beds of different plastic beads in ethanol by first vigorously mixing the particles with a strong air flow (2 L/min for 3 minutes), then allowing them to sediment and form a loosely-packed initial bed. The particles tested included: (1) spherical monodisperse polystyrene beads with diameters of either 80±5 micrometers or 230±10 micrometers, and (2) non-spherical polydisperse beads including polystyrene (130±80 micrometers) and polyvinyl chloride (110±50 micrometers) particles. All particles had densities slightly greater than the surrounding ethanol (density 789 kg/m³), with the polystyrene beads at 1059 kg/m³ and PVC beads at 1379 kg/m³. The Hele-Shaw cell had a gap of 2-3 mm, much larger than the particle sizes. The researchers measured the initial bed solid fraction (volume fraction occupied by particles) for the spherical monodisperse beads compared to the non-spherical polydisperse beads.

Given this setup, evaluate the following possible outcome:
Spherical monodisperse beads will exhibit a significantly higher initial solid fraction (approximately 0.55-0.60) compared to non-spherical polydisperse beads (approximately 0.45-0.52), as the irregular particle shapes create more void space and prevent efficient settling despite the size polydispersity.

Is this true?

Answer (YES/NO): NO